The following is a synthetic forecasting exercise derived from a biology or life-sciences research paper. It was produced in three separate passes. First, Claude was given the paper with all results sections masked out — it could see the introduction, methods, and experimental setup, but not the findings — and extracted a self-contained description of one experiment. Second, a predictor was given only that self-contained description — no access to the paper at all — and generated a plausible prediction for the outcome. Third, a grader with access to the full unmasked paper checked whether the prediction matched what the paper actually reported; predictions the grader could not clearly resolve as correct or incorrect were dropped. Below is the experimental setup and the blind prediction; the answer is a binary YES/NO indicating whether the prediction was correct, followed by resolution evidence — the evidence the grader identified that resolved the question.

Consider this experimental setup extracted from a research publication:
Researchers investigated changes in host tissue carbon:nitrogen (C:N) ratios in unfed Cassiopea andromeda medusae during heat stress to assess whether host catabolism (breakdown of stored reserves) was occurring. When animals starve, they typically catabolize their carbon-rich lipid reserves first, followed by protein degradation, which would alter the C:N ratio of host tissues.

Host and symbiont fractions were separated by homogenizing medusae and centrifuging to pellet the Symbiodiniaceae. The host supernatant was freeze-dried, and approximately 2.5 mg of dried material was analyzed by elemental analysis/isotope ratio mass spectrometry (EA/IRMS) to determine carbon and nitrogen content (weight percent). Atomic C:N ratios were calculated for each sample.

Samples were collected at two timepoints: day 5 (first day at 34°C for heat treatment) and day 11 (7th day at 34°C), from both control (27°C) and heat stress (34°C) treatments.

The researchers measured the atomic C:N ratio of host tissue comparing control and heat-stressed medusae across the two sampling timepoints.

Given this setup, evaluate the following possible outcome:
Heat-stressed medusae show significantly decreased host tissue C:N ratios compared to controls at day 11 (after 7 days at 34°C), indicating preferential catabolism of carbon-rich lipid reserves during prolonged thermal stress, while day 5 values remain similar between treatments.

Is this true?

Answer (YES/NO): YES